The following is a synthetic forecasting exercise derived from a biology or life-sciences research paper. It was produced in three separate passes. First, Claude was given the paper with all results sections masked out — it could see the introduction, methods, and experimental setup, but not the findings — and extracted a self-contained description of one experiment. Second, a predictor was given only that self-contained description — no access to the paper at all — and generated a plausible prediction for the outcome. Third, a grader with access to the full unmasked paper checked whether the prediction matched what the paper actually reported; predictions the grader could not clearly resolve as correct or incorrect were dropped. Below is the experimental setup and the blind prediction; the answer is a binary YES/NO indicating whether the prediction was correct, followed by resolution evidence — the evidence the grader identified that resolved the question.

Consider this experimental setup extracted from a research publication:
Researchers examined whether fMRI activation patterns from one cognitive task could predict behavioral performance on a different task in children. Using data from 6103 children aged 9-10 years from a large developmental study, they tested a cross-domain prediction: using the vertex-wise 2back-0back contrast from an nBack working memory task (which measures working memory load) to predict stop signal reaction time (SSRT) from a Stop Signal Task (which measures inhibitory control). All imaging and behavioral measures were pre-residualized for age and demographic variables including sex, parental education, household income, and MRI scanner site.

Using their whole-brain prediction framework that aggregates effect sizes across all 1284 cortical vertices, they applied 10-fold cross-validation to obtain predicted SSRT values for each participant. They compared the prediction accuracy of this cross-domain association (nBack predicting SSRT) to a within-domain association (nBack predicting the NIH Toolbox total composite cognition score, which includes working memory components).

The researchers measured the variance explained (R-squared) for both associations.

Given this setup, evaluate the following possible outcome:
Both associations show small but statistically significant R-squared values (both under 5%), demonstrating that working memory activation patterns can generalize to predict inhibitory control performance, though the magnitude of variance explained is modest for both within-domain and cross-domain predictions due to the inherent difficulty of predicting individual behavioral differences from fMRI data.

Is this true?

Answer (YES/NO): NO